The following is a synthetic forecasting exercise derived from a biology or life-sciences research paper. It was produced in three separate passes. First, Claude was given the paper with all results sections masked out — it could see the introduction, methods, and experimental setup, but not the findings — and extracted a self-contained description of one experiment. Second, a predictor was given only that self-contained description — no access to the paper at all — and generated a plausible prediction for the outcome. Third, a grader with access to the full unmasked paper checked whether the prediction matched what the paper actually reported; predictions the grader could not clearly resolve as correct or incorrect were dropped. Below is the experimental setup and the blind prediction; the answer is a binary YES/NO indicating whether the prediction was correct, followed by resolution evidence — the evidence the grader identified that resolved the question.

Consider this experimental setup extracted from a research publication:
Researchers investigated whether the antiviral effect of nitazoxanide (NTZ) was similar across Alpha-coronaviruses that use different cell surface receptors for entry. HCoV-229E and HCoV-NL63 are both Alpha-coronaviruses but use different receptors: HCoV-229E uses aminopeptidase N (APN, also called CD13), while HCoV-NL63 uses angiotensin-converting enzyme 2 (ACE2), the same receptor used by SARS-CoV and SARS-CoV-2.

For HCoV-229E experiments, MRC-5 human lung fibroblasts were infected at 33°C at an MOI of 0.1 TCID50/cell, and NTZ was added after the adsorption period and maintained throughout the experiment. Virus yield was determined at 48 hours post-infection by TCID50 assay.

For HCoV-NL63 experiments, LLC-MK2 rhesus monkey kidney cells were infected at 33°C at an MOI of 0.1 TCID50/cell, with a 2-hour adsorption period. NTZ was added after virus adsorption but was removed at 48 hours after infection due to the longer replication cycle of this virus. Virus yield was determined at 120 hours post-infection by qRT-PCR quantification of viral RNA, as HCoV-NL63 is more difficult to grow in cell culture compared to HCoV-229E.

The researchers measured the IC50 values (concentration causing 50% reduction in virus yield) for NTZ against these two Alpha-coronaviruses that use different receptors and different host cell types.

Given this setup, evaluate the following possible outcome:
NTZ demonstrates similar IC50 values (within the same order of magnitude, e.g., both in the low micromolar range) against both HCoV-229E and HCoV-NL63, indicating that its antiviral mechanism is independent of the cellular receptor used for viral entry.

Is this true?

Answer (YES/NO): YES